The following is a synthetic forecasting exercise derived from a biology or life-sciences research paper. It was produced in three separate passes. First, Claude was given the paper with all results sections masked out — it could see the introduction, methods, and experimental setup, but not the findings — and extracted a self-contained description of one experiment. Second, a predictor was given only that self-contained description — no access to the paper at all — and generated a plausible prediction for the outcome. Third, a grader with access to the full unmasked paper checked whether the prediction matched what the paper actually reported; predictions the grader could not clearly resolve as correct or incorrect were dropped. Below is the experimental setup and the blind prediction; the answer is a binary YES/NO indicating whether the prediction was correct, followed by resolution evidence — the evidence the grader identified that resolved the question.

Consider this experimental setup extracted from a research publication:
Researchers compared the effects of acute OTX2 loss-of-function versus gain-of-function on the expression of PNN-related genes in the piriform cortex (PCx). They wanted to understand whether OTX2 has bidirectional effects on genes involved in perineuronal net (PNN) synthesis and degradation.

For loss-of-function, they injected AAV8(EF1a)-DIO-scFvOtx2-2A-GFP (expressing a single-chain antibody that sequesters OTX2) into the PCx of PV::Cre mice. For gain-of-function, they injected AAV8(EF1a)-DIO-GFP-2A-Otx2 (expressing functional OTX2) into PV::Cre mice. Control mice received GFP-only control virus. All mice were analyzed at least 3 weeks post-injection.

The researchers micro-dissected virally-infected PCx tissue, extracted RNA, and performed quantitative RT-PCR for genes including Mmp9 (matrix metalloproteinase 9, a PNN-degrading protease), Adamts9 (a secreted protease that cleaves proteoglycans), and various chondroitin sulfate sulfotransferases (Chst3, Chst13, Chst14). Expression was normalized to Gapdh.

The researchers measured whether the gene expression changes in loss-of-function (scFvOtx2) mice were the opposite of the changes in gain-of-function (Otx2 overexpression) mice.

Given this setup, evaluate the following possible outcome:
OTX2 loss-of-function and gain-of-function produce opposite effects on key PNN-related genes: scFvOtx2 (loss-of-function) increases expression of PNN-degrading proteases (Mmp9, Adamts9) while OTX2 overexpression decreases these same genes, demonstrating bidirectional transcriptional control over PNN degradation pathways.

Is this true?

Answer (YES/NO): NO